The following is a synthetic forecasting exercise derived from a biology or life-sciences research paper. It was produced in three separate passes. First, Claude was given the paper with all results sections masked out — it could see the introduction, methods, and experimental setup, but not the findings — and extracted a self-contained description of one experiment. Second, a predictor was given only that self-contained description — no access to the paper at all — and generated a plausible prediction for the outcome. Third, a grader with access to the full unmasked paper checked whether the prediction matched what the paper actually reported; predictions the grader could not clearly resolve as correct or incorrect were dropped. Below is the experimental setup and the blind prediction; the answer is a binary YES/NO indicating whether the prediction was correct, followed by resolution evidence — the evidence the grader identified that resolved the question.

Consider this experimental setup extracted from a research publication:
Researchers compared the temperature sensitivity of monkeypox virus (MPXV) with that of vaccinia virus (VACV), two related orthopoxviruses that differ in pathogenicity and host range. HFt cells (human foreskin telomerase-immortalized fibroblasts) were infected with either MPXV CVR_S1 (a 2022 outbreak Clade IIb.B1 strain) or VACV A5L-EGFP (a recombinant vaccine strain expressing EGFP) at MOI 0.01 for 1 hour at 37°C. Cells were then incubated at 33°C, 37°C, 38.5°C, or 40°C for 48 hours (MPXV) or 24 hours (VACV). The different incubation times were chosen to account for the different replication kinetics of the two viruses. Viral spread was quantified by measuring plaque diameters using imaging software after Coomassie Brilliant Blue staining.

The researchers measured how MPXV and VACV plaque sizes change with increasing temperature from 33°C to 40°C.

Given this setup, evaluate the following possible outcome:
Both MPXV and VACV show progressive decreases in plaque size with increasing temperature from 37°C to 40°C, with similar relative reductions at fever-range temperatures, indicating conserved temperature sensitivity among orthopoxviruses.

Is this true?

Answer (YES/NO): NO